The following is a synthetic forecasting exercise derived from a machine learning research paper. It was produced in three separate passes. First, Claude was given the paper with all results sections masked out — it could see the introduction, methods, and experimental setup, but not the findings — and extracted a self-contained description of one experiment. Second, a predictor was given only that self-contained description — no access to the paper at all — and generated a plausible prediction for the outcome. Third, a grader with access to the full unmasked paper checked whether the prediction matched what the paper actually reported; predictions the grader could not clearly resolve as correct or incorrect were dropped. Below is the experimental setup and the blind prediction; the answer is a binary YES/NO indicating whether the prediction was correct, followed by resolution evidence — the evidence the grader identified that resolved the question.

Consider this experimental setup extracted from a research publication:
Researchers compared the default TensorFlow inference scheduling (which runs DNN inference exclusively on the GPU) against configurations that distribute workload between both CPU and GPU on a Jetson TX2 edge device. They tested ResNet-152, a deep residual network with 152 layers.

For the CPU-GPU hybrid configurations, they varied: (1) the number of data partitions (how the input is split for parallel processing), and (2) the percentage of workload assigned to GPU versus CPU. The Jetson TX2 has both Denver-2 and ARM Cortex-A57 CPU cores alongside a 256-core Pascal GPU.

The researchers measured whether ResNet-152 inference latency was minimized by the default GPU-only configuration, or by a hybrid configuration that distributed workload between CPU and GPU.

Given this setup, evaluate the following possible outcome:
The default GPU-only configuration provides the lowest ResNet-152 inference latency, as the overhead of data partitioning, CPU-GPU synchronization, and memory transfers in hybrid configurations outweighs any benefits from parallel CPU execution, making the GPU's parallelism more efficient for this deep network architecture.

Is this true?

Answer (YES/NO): NO